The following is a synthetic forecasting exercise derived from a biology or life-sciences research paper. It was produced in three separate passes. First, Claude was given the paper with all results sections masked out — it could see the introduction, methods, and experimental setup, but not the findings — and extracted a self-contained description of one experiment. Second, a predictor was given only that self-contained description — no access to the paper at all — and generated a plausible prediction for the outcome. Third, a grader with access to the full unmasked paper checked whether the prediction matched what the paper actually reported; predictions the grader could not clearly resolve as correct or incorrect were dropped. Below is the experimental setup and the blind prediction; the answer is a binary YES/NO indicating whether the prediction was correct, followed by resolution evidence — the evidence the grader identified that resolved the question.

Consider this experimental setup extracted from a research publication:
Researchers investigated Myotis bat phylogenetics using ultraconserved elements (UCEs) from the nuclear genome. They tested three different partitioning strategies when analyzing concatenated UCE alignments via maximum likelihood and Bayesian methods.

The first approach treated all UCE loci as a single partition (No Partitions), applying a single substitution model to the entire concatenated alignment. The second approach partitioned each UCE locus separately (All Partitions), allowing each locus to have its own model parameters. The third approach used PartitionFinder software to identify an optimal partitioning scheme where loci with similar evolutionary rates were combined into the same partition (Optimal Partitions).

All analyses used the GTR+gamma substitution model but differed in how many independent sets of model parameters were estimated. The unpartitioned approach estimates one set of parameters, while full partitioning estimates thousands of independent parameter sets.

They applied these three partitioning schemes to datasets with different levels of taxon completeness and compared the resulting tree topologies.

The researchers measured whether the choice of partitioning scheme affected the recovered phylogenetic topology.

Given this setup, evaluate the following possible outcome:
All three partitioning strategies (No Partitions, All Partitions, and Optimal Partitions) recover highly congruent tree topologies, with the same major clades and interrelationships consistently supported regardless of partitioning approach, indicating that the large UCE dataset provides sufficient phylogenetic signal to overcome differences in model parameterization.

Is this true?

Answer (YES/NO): YES